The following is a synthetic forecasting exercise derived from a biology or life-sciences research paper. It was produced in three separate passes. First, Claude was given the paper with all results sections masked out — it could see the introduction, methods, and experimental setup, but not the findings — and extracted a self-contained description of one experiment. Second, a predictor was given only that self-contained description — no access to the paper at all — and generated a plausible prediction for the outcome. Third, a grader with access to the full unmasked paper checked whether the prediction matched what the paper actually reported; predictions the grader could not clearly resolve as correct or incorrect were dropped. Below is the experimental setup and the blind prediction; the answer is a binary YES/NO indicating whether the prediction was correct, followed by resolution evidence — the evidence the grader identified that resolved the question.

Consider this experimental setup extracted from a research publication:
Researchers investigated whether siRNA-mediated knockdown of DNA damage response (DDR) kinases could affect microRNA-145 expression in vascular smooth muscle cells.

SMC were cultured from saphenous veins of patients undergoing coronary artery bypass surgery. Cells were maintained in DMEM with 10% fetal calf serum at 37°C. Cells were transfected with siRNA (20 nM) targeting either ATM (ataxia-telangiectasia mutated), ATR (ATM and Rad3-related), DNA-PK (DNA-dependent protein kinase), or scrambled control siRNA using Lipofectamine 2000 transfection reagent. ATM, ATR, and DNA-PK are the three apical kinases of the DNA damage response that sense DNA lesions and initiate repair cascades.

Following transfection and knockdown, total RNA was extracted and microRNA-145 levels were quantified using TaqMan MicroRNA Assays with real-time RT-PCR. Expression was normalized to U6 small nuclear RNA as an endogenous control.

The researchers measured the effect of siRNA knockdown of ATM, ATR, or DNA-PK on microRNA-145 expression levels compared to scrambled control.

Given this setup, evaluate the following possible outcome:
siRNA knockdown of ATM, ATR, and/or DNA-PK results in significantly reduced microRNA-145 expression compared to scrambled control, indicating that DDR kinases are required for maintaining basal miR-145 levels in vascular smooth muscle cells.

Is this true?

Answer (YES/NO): NO